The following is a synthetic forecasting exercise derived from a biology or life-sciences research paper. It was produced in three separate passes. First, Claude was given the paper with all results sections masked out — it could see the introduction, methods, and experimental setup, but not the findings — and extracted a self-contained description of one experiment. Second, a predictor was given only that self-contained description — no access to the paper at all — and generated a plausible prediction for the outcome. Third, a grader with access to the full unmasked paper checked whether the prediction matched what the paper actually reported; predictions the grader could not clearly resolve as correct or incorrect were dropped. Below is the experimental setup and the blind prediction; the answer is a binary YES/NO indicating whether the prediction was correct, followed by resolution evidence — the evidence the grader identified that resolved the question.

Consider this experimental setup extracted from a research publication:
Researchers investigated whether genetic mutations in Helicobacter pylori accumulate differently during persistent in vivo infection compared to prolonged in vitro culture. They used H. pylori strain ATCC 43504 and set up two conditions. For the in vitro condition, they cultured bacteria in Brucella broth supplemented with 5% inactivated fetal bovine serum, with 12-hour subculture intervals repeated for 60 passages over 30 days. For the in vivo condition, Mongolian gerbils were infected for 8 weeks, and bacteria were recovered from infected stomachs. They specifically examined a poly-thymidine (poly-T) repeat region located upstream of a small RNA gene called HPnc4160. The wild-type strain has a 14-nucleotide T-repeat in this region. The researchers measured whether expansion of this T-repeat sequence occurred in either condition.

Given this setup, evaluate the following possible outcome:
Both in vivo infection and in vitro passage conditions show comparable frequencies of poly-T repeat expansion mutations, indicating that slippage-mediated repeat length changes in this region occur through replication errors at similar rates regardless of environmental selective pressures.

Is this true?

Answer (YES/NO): NO